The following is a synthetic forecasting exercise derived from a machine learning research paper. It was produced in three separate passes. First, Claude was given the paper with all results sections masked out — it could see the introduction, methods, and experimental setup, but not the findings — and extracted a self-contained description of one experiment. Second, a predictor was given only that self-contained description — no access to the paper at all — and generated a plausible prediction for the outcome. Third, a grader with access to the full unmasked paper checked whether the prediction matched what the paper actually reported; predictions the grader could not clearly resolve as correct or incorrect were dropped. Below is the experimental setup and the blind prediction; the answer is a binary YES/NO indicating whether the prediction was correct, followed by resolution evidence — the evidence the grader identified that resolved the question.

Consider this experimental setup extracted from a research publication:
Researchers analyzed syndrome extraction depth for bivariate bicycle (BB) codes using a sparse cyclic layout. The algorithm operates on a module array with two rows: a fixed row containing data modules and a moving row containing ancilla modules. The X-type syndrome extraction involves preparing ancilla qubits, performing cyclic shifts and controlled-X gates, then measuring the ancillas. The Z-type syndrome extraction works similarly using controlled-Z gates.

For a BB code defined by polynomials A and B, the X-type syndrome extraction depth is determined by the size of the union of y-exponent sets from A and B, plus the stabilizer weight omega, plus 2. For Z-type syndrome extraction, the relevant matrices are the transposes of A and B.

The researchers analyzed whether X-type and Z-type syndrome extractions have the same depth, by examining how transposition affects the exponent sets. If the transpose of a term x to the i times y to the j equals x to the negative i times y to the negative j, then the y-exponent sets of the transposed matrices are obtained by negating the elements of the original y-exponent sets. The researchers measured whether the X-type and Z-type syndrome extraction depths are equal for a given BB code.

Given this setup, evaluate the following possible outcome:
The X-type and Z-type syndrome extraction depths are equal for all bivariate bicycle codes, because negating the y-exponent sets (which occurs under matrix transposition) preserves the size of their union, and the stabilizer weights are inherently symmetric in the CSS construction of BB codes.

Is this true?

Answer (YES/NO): YES